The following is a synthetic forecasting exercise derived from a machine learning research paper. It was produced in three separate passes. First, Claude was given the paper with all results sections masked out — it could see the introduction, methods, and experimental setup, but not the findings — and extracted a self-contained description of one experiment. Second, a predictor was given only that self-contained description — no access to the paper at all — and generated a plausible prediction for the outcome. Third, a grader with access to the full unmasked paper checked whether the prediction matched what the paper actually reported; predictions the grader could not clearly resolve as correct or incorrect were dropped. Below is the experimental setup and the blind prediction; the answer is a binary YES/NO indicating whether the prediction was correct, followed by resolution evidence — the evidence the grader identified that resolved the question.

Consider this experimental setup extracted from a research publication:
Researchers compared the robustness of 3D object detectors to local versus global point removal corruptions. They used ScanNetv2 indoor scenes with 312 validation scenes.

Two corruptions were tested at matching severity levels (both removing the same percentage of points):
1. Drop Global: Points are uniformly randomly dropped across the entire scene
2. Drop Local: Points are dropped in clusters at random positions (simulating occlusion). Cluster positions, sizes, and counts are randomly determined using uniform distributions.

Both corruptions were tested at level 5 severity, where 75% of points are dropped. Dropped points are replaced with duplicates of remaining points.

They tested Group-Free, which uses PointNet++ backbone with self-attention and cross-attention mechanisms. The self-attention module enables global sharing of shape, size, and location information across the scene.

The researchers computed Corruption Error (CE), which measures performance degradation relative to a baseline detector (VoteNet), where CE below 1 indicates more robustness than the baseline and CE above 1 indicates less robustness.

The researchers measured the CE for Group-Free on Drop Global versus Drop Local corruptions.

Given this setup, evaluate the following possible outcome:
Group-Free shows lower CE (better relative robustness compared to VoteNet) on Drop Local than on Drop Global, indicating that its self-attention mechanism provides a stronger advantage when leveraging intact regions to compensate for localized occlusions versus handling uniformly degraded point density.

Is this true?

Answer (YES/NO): NO